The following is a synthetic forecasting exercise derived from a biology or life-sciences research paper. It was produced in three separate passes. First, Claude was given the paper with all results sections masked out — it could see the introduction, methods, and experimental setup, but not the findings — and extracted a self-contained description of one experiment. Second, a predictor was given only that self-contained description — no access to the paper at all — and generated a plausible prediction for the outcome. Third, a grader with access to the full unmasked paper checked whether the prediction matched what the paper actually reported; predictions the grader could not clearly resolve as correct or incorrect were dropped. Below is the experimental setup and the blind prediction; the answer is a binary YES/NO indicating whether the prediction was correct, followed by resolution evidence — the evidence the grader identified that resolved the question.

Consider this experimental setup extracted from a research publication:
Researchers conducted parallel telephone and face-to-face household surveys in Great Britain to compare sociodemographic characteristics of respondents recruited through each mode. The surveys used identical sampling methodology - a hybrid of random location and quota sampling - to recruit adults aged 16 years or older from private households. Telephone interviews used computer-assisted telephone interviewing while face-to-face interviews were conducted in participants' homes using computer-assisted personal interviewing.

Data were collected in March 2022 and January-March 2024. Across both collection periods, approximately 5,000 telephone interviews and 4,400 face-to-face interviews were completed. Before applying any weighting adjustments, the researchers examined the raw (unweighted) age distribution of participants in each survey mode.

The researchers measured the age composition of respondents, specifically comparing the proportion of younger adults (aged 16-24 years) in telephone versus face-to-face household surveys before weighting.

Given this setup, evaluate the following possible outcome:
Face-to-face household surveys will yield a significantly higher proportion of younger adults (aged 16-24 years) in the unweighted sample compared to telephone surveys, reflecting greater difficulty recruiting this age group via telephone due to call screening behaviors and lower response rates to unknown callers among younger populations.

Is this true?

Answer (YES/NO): NO